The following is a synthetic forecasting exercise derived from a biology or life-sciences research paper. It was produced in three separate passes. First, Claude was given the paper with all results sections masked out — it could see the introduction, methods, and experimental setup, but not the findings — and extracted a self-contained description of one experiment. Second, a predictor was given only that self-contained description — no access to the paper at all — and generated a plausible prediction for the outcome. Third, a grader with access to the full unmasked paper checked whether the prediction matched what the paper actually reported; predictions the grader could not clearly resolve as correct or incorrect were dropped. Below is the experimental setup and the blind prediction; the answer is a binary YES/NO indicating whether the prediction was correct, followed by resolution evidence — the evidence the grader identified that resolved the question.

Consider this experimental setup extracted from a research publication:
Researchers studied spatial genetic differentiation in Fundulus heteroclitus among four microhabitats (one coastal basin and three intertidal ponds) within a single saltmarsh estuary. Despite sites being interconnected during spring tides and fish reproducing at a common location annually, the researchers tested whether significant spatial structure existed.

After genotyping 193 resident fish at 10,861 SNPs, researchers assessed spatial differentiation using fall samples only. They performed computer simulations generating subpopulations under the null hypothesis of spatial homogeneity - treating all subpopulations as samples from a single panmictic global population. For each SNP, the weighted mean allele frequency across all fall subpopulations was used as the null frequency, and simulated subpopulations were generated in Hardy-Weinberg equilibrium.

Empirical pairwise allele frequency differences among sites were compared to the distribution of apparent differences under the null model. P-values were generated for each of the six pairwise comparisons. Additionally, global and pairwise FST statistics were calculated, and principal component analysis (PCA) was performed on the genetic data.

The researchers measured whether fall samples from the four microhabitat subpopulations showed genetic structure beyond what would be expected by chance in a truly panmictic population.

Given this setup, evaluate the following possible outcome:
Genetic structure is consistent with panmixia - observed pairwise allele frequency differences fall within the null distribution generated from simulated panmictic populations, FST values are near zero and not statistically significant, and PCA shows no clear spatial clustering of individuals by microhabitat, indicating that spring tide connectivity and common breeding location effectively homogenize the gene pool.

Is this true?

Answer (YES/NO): NO